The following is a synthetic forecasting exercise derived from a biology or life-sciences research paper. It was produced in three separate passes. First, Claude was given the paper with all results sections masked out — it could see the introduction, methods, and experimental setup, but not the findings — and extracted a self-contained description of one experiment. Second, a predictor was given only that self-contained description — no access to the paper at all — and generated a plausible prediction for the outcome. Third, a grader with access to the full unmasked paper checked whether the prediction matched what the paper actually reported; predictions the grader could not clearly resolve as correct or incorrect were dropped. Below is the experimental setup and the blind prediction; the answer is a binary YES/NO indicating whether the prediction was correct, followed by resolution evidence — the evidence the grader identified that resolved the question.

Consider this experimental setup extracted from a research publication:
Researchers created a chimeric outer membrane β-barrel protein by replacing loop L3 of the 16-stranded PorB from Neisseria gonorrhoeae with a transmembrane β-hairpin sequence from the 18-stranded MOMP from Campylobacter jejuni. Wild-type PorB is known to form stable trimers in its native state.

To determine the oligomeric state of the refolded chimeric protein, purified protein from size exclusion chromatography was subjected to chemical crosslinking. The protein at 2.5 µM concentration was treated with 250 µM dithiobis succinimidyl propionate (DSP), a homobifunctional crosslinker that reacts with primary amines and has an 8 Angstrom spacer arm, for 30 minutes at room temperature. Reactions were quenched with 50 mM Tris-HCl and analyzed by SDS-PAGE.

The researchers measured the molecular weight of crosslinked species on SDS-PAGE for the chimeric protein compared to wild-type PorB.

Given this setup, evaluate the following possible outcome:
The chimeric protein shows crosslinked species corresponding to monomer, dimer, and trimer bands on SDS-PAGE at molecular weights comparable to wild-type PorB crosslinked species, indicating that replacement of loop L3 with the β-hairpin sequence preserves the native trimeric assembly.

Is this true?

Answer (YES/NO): YES